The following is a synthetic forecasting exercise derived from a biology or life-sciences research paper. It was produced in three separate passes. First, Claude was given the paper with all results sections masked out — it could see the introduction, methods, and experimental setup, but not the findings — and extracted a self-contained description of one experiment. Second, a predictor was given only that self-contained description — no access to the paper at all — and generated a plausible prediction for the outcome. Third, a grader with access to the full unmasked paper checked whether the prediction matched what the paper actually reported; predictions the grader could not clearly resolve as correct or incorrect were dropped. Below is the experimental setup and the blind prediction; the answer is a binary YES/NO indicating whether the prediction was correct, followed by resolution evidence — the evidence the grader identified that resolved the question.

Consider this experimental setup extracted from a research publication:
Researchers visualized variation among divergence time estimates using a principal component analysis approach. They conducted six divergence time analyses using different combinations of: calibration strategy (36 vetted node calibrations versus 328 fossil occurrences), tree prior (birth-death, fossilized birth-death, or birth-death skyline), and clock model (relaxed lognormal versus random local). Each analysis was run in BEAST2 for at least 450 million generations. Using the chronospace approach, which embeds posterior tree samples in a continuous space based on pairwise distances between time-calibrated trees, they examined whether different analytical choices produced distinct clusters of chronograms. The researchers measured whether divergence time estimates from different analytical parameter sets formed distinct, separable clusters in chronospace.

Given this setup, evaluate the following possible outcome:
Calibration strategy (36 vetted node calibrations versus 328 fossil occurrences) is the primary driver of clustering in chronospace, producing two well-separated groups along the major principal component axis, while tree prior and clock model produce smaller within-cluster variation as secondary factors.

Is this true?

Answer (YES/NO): NO